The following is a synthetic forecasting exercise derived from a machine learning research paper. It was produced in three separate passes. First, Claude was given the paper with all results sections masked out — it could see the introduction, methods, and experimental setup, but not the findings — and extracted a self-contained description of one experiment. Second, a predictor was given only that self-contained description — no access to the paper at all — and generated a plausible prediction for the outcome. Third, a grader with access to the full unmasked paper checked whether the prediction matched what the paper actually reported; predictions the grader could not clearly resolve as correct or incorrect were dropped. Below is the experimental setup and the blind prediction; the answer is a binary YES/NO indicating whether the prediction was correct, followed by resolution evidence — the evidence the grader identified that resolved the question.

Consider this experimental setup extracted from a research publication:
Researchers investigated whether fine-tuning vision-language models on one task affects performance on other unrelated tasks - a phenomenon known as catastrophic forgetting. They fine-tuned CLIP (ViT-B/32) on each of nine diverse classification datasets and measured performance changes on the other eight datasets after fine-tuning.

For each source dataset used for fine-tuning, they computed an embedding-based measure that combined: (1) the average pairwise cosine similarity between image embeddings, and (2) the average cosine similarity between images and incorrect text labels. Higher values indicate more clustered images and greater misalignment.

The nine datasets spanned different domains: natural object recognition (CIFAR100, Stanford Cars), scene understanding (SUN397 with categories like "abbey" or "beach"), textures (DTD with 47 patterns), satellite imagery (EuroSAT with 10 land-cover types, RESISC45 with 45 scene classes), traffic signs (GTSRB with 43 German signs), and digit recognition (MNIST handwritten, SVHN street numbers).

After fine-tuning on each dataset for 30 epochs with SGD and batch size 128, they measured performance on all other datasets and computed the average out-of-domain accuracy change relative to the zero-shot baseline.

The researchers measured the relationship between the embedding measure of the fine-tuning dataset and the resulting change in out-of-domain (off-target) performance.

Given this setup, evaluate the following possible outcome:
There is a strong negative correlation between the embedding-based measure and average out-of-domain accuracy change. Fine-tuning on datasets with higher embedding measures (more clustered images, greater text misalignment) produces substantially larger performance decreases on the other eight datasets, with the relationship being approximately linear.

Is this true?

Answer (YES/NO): NO